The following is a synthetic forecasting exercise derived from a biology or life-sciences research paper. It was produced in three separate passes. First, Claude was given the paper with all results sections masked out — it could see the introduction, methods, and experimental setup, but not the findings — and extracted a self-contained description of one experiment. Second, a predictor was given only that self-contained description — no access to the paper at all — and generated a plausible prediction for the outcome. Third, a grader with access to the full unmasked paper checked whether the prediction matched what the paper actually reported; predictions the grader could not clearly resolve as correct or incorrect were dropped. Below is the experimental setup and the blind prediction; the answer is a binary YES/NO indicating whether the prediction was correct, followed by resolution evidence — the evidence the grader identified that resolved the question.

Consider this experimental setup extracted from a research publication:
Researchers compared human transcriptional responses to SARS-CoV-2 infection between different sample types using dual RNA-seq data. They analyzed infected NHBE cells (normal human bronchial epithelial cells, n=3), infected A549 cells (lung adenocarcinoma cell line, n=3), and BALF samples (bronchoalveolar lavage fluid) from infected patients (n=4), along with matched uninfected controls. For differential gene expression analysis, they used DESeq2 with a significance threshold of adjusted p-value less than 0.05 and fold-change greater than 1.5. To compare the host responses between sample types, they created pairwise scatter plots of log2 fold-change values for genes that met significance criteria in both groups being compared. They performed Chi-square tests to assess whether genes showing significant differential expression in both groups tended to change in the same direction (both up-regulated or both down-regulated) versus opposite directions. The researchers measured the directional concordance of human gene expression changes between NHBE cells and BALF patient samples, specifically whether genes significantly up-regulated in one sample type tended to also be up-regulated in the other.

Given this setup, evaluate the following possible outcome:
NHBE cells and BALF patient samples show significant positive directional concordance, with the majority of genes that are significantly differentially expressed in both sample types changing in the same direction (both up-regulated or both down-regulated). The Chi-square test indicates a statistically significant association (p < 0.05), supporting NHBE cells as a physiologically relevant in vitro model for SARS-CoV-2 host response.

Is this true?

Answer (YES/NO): YES